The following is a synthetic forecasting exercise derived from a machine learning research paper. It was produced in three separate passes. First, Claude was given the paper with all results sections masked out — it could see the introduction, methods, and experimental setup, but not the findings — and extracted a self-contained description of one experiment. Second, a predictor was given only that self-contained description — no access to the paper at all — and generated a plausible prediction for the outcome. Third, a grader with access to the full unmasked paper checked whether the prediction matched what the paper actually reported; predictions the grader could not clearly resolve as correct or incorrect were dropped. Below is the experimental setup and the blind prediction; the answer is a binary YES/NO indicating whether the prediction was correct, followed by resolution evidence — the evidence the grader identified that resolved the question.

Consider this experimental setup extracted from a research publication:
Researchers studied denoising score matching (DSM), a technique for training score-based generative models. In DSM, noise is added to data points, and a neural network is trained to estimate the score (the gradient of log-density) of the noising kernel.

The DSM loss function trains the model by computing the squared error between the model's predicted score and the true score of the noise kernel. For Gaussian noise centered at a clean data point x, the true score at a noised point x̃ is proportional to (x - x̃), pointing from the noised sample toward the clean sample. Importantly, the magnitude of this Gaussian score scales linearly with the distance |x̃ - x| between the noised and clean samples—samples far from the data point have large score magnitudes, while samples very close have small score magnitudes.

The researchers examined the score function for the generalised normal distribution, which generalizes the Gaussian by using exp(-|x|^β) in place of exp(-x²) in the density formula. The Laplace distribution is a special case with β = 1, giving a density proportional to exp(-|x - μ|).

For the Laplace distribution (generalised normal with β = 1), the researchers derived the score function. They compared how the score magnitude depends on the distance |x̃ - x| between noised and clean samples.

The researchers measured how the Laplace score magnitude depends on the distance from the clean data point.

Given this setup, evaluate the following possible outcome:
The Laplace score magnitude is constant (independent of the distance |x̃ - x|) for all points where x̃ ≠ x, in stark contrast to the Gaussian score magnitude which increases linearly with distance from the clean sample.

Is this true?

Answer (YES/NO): YES